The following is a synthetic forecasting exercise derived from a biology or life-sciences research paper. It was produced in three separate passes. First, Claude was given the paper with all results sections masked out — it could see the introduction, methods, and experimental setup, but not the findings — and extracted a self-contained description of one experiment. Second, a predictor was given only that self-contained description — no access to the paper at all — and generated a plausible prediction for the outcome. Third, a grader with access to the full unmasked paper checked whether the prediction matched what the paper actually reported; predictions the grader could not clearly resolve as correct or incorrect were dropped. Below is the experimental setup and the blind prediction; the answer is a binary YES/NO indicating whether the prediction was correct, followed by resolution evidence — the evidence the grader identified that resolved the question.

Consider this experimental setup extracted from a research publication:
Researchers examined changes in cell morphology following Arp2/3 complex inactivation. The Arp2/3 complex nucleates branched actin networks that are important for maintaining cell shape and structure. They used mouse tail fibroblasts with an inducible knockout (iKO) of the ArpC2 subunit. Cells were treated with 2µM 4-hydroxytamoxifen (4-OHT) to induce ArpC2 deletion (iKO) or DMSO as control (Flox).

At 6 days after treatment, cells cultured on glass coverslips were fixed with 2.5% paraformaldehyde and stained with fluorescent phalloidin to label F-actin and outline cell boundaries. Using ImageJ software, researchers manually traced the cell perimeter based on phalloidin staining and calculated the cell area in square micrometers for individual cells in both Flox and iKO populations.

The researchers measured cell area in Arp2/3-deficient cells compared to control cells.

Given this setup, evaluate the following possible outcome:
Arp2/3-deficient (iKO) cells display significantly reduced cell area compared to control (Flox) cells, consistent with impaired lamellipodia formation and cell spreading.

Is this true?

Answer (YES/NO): NO